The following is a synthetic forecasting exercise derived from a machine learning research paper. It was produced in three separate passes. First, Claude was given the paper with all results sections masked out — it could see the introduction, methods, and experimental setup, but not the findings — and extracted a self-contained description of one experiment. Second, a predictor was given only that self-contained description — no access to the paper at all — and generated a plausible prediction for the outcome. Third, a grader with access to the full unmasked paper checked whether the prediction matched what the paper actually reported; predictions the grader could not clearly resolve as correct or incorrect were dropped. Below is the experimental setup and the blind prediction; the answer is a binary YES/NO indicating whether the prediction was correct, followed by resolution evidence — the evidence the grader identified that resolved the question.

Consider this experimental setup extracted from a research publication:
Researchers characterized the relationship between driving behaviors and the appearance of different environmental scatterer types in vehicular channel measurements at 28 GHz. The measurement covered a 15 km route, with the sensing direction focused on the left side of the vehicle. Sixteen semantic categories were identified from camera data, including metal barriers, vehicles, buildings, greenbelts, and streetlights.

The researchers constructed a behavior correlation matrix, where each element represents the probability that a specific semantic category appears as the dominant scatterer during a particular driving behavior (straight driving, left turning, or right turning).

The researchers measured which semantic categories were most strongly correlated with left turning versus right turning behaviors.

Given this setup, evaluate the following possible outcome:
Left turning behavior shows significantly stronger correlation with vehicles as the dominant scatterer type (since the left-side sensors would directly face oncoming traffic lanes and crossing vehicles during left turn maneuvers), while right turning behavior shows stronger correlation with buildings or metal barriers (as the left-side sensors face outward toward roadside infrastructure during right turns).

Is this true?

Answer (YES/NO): NO